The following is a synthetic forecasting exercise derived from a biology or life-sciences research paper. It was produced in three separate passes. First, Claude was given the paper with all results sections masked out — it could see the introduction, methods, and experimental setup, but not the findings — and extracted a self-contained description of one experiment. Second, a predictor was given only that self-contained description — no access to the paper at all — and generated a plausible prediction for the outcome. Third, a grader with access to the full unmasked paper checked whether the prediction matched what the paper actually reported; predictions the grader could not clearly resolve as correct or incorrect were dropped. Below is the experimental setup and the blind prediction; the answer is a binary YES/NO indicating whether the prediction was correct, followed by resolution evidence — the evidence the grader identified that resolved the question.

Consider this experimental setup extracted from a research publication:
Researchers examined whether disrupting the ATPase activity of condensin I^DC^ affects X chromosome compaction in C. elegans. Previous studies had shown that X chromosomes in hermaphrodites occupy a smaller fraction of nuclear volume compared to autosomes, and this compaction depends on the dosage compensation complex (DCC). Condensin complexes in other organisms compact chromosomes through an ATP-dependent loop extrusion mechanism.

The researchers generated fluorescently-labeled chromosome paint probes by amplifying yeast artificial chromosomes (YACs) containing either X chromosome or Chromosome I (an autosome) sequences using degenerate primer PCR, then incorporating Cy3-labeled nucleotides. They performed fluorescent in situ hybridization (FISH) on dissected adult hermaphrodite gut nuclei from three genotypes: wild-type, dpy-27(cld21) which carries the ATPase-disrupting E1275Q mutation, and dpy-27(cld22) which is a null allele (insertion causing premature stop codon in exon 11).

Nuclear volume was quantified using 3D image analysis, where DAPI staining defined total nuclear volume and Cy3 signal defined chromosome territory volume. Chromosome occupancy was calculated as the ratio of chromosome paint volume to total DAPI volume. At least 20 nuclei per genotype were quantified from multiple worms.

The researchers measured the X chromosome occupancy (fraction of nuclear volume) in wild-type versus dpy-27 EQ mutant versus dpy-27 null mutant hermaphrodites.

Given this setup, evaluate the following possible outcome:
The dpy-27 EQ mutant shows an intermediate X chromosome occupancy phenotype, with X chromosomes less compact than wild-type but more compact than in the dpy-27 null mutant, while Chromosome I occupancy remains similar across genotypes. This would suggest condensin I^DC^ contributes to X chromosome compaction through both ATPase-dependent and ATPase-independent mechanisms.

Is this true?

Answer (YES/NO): NO